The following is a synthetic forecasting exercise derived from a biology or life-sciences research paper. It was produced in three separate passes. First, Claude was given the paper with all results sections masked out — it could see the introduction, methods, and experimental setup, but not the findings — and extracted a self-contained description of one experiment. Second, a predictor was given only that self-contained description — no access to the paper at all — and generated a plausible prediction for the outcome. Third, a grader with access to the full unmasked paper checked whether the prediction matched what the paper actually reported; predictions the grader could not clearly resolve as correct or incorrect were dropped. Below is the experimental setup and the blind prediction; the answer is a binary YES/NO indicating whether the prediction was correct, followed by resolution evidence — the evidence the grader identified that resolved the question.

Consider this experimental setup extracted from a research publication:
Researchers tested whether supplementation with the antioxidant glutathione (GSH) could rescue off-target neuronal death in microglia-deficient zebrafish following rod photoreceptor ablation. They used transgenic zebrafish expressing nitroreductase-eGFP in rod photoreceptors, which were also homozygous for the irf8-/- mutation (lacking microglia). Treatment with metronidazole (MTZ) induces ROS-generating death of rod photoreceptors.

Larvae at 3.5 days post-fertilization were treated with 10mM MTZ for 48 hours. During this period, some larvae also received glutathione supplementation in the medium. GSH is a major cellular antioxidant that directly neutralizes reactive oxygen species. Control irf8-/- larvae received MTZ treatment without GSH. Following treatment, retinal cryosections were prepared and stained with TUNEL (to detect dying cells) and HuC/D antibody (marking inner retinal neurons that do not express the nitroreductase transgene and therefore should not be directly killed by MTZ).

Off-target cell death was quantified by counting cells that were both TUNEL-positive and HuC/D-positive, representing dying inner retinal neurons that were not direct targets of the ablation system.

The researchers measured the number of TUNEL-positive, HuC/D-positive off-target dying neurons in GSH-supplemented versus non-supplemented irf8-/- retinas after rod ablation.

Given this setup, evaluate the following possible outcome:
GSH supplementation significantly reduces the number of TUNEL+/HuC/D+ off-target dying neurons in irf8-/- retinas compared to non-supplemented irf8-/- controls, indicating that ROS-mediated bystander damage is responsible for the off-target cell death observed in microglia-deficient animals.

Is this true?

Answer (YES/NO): YES